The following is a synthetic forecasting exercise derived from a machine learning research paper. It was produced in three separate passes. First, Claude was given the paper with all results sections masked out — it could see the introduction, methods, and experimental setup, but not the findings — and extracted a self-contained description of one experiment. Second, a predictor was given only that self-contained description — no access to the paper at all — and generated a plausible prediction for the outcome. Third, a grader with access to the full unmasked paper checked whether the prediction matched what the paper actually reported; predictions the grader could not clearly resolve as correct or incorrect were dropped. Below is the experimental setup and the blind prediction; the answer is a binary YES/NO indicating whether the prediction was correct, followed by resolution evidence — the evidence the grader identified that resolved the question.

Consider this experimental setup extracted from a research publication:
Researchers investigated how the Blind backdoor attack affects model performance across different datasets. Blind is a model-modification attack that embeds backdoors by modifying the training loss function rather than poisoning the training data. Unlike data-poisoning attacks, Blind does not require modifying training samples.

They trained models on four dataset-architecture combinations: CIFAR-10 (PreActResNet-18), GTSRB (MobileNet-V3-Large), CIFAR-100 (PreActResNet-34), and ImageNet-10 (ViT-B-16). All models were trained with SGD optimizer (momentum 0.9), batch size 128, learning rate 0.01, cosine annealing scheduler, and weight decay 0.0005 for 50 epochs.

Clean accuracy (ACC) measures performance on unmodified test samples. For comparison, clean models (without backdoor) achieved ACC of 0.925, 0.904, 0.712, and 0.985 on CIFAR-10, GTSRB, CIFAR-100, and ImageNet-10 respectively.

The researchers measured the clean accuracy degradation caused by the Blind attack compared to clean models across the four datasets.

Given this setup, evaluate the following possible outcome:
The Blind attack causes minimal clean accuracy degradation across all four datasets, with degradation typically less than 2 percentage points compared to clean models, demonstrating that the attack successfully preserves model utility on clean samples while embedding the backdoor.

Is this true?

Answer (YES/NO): NO